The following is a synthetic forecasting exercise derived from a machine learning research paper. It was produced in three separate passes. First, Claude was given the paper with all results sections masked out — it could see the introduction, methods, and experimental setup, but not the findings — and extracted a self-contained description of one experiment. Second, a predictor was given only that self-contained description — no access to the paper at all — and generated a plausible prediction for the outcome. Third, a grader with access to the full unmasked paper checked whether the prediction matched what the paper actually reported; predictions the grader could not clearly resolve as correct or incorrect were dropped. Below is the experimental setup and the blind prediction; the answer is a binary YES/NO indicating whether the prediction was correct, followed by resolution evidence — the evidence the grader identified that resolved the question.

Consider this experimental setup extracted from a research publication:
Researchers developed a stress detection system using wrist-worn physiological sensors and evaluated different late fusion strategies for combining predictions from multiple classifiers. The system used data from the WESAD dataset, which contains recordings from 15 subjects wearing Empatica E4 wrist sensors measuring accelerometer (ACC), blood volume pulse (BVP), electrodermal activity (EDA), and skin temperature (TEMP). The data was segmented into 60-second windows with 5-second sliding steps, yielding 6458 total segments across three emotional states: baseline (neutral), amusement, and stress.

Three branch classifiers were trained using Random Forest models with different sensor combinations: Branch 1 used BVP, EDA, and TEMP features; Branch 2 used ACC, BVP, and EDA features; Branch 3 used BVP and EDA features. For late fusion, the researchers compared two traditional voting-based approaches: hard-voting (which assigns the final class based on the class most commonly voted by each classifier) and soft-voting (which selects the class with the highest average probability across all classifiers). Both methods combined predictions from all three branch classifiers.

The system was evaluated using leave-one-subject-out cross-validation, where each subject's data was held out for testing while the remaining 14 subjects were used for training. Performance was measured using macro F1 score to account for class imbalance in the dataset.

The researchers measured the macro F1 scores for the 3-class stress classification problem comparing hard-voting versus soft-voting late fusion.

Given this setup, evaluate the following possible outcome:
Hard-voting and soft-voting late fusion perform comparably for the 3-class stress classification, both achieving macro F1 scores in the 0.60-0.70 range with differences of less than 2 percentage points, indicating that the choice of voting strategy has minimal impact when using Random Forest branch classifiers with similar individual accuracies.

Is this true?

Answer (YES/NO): YES